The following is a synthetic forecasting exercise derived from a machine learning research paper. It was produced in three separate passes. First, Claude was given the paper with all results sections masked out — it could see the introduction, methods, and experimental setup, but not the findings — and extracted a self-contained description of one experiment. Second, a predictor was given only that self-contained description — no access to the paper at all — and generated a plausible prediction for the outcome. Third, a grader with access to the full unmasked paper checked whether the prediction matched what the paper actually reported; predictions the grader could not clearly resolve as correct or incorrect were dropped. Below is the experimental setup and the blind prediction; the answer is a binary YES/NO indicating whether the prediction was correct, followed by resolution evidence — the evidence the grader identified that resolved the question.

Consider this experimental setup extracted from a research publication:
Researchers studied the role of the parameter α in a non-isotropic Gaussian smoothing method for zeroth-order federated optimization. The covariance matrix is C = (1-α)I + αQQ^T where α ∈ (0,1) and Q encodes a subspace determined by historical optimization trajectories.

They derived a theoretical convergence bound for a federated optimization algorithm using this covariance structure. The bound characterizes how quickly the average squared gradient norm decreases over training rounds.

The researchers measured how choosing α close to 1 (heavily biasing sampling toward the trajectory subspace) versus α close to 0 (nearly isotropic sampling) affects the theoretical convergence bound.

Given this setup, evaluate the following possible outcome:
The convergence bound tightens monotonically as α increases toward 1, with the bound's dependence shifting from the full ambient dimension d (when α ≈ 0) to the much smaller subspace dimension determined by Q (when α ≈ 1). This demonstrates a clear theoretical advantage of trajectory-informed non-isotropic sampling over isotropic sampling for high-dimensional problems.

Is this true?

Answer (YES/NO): NO